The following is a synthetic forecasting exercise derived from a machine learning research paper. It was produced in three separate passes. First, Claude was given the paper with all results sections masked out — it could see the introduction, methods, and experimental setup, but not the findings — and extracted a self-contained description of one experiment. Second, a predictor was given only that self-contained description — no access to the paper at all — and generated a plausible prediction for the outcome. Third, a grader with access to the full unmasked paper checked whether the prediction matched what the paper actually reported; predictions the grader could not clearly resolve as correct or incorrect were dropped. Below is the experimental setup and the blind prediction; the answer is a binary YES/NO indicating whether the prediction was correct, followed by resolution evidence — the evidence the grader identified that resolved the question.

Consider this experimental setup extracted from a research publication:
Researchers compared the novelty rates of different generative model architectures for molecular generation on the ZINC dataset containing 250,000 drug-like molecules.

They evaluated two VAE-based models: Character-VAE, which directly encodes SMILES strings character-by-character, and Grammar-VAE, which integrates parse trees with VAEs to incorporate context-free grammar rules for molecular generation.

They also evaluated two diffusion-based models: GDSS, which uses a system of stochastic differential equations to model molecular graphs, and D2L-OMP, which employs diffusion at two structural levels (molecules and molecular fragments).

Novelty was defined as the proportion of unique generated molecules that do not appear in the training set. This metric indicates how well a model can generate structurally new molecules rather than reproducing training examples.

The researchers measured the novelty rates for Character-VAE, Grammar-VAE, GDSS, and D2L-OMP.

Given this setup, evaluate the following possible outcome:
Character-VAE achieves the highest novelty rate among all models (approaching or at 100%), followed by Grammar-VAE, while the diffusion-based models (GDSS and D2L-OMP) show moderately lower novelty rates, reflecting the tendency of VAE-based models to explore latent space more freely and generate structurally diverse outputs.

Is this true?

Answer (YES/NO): NO